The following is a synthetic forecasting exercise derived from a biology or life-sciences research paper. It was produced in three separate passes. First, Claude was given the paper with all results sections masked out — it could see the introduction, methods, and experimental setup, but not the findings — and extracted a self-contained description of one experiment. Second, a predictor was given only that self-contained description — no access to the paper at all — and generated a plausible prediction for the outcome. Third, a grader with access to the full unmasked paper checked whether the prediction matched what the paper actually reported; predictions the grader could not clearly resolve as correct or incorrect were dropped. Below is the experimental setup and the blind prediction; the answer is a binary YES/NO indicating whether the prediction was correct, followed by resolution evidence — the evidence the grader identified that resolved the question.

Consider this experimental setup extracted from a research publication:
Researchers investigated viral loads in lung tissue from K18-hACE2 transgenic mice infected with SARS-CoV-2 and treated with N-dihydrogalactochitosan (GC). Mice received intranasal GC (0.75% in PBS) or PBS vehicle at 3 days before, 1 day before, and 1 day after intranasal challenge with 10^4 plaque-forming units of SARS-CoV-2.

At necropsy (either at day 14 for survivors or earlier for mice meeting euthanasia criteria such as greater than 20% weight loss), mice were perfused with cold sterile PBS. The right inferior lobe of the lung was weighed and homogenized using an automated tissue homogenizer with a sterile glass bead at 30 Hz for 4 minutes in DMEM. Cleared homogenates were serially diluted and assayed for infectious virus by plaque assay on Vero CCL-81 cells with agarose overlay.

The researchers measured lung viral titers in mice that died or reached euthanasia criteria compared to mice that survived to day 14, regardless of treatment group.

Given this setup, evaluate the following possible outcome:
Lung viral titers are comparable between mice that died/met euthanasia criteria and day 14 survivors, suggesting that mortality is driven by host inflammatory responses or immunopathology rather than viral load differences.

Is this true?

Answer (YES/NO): NO